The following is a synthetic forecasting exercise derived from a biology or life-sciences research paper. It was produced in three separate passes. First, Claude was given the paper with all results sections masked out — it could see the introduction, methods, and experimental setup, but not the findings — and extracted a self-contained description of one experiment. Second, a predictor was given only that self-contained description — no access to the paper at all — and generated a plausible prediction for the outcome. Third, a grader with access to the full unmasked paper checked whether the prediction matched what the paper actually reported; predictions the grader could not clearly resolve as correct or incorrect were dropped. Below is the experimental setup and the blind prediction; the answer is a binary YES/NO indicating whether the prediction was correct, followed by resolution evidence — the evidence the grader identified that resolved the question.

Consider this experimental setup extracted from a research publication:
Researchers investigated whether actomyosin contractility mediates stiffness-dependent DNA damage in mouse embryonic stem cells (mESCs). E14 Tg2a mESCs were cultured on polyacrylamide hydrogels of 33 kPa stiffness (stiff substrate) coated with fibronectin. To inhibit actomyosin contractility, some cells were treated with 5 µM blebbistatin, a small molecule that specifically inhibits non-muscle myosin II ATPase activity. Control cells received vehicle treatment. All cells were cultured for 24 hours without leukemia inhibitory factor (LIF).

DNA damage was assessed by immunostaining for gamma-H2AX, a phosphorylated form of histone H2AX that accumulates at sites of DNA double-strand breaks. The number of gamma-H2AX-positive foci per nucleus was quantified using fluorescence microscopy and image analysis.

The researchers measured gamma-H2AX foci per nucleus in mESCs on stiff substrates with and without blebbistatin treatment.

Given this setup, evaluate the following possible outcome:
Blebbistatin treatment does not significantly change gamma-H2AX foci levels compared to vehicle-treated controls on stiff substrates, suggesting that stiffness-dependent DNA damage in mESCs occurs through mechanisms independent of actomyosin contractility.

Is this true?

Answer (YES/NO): NO